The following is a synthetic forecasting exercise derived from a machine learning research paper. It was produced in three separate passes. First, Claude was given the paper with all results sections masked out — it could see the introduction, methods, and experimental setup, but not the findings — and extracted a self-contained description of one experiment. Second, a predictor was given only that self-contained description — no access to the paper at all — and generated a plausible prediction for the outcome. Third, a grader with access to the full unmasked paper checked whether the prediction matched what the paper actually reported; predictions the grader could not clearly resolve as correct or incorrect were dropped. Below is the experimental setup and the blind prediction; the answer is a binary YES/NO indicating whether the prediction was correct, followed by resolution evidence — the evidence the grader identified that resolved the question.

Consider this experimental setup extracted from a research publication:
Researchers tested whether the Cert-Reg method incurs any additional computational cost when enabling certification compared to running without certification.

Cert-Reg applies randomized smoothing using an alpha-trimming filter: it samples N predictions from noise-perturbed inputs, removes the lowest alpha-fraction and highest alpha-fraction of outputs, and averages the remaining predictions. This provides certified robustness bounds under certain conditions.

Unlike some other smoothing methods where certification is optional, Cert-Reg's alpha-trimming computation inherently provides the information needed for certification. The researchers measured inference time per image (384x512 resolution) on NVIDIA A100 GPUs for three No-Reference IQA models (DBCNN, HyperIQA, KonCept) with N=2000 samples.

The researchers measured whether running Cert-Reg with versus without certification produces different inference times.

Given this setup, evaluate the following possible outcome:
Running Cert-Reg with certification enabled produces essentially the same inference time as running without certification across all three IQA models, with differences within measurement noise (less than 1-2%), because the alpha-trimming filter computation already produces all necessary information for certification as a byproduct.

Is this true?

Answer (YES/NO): YES